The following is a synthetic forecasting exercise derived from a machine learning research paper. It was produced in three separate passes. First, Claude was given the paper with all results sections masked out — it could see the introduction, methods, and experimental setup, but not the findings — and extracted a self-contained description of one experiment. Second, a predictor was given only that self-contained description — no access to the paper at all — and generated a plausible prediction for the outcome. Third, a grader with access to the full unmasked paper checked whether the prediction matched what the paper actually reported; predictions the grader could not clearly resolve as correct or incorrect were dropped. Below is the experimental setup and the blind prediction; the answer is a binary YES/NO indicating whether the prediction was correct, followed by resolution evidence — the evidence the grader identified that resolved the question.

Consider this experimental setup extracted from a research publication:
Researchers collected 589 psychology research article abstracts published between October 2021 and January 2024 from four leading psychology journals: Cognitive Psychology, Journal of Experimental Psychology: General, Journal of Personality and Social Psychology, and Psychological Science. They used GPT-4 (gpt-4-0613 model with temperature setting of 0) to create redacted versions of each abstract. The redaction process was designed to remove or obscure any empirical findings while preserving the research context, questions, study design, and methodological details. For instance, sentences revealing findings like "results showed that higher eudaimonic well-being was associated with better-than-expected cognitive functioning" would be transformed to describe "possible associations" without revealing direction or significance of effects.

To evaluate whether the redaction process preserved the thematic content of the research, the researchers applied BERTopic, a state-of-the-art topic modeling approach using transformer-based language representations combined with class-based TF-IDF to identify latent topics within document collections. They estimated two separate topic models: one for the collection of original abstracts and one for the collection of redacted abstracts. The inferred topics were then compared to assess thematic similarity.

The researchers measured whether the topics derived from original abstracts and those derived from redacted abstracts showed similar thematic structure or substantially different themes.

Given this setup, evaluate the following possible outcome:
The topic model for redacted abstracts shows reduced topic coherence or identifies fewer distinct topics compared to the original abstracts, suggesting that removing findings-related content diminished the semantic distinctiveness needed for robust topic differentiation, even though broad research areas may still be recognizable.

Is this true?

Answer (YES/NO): NO